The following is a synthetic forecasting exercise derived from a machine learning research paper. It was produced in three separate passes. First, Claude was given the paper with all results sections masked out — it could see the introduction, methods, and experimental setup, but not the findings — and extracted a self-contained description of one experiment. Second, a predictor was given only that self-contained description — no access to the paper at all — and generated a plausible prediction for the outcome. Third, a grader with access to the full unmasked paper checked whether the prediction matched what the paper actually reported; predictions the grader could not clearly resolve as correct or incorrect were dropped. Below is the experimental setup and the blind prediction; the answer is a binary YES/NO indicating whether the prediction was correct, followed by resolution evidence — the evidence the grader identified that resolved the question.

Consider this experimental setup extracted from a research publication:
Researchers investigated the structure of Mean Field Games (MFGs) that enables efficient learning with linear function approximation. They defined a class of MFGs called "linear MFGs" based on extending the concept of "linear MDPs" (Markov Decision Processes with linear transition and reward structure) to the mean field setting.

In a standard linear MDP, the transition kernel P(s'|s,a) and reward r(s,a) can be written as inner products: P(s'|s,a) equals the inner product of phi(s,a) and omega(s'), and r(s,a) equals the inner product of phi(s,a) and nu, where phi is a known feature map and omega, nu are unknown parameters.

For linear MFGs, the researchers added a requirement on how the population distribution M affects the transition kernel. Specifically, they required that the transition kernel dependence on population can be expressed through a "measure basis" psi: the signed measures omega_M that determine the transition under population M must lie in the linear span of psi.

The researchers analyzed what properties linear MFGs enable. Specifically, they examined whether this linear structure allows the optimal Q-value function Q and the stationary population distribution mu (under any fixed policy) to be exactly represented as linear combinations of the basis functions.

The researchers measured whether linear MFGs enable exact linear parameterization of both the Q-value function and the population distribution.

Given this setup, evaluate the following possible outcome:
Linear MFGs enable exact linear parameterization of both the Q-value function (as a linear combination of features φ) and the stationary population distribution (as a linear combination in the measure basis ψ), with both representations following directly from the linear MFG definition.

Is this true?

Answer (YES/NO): YES